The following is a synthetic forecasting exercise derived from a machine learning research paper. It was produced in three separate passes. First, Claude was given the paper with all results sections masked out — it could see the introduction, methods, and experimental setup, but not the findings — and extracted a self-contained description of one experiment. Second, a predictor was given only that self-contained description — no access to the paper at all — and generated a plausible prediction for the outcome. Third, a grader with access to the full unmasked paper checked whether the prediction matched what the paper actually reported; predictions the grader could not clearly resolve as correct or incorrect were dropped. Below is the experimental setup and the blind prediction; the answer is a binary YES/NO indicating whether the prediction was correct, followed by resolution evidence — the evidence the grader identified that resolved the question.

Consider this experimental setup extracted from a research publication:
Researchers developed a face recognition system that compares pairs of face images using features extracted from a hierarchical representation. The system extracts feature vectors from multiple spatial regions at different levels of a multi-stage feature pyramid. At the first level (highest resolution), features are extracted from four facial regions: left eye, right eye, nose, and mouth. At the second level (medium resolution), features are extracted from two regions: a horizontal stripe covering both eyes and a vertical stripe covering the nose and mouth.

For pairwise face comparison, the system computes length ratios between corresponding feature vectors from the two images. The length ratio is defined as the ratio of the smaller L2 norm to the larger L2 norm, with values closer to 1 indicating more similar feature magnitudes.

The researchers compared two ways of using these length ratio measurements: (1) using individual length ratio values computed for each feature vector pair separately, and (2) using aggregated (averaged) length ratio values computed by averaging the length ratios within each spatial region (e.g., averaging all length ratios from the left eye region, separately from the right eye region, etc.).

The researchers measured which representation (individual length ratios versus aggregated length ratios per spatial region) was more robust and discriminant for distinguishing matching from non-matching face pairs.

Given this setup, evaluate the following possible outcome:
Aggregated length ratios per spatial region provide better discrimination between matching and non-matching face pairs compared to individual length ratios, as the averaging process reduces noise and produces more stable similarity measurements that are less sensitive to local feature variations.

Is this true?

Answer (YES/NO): YES